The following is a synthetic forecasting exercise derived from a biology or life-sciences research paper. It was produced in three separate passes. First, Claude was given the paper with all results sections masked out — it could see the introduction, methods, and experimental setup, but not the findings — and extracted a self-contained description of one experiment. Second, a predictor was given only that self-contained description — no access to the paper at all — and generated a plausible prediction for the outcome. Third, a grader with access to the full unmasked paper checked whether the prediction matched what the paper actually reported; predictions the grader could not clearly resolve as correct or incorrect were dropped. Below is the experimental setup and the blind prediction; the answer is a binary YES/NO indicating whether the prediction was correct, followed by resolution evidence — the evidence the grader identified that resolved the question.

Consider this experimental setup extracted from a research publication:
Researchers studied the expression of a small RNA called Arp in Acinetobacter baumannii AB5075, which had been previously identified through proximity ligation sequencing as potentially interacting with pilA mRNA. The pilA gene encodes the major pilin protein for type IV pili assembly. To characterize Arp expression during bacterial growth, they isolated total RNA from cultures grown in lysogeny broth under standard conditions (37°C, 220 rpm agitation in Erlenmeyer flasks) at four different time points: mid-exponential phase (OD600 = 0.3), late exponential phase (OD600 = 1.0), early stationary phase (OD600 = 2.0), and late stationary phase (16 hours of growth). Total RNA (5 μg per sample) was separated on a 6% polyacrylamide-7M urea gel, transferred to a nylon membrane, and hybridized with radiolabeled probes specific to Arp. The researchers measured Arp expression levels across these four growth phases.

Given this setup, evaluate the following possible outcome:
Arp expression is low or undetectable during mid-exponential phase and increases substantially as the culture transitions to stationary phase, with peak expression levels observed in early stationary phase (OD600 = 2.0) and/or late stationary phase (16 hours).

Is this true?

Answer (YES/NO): YES